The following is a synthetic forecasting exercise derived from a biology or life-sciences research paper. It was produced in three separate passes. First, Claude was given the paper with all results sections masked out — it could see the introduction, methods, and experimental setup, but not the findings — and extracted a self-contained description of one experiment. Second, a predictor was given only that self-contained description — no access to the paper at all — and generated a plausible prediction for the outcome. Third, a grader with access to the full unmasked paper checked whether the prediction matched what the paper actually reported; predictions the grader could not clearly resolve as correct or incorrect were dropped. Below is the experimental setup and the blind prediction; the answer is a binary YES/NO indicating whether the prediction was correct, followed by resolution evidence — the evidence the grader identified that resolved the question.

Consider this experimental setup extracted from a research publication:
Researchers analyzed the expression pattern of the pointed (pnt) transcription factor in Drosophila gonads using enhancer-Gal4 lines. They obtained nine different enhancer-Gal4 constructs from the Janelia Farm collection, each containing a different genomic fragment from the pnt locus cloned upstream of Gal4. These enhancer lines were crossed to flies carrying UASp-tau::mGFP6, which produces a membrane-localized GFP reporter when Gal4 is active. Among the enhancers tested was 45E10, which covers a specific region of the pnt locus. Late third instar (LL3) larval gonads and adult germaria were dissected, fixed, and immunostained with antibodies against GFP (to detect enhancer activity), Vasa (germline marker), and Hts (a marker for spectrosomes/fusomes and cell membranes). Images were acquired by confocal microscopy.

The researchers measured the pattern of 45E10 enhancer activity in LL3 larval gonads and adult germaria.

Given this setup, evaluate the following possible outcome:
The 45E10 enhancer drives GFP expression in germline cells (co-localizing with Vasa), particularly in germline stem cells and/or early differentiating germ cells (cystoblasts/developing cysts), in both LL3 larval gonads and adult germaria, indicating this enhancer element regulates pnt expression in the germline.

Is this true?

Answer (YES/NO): NO